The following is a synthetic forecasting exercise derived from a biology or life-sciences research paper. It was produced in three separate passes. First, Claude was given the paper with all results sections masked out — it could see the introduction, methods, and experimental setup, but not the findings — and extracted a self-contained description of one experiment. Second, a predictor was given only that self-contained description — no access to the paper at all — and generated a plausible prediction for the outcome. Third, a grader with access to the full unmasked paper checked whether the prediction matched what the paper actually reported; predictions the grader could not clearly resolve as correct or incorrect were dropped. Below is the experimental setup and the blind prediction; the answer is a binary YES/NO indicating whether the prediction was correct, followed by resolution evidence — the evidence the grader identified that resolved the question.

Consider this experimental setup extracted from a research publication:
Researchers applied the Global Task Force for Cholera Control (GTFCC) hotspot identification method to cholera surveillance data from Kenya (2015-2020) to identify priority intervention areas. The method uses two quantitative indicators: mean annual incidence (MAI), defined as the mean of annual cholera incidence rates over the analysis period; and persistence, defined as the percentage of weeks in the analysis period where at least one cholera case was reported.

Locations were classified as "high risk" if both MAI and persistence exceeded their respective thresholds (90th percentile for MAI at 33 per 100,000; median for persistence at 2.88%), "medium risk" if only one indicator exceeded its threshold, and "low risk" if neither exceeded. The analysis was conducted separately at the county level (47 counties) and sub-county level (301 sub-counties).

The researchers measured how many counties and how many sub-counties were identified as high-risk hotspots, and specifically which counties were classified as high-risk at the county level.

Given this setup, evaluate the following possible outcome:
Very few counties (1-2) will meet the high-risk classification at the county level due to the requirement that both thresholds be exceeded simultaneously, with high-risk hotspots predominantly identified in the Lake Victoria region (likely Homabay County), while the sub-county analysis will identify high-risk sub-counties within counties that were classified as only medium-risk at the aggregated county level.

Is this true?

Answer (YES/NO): NO